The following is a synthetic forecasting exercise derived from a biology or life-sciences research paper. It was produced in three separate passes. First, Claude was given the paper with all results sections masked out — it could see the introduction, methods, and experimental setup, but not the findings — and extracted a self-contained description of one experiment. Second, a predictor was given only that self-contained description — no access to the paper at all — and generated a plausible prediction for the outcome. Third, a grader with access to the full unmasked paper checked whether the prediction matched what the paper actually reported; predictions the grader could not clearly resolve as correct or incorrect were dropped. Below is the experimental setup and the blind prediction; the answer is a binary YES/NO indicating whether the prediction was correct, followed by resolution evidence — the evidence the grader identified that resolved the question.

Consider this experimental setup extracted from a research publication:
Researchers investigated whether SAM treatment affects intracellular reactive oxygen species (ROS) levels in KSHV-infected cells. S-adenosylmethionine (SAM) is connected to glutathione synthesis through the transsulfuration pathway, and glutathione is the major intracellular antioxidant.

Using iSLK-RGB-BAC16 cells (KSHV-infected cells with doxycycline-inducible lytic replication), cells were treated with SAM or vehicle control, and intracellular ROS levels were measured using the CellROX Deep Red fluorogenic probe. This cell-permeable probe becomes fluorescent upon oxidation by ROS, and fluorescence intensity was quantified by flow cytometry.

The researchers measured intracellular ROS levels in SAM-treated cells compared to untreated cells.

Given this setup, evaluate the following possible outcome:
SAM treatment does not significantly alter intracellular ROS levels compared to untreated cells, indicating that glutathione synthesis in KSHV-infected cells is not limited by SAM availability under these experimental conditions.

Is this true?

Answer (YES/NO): NO